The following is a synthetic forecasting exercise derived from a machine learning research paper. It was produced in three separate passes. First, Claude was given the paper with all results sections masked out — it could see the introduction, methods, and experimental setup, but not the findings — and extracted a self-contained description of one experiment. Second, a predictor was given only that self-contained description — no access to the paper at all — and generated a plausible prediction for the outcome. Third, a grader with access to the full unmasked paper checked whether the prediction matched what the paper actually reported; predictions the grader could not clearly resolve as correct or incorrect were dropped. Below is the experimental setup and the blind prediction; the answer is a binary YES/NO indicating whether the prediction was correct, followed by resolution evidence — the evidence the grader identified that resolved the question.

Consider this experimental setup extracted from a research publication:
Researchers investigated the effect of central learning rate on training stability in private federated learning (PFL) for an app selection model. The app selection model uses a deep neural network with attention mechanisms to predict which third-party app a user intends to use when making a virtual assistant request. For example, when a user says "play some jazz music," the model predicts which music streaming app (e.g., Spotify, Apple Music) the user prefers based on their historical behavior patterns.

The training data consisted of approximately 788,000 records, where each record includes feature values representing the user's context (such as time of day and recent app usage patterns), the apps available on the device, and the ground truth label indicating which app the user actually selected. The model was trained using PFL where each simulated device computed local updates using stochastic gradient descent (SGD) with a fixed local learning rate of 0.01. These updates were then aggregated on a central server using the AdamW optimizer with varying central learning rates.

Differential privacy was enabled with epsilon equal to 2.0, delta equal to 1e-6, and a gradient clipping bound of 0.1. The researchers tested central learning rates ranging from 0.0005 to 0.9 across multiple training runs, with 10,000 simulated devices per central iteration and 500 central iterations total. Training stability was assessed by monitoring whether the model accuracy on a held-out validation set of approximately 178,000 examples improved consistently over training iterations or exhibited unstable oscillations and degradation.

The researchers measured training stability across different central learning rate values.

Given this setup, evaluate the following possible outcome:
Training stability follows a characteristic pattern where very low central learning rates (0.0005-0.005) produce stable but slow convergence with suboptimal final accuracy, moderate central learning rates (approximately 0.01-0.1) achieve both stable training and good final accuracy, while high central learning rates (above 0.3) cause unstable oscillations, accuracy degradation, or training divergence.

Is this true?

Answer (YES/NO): NO